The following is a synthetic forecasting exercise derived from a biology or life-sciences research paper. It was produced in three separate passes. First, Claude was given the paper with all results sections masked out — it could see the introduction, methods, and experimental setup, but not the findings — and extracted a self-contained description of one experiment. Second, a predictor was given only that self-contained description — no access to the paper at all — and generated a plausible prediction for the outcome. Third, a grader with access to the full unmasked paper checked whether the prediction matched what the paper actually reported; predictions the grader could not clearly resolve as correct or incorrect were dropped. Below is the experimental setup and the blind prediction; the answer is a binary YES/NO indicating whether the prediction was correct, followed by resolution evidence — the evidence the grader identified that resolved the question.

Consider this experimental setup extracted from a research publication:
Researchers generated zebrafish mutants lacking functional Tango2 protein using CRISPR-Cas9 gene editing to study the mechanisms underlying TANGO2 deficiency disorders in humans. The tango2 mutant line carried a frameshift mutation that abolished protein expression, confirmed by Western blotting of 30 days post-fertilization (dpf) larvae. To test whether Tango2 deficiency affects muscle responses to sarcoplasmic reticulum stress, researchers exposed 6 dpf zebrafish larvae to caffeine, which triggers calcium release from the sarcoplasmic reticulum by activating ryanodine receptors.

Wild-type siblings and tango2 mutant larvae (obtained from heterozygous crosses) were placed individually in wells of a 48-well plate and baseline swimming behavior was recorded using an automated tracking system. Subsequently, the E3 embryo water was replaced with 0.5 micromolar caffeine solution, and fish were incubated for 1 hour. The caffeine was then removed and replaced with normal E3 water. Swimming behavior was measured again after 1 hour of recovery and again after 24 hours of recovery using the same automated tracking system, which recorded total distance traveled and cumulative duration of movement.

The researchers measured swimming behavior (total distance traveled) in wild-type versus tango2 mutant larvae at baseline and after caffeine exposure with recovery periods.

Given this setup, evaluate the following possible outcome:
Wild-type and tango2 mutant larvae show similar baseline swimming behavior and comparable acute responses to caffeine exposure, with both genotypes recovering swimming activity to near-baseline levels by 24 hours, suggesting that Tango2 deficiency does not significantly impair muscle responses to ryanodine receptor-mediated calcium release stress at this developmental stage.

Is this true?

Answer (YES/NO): NO